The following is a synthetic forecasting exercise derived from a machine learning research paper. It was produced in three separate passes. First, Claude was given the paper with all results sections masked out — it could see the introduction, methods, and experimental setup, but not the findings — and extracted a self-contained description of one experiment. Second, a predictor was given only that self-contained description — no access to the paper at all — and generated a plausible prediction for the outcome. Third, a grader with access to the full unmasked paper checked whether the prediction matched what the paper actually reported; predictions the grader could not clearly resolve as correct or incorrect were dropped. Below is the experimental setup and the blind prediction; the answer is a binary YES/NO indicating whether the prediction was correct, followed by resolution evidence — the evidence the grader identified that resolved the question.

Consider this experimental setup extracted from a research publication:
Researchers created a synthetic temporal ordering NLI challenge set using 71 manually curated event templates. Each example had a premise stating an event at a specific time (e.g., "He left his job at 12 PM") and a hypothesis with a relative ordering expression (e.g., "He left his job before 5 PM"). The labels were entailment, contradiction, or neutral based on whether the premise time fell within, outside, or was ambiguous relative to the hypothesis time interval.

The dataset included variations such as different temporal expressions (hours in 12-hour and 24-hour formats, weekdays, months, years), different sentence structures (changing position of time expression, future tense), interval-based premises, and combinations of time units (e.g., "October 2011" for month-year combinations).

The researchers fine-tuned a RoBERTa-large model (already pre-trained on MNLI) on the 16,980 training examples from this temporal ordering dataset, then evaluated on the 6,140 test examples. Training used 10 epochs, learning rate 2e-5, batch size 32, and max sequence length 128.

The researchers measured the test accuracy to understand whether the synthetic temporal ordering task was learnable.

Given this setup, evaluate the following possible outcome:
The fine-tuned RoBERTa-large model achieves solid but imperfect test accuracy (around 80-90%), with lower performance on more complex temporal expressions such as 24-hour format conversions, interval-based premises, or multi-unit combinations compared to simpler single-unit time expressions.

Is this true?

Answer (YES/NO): NO